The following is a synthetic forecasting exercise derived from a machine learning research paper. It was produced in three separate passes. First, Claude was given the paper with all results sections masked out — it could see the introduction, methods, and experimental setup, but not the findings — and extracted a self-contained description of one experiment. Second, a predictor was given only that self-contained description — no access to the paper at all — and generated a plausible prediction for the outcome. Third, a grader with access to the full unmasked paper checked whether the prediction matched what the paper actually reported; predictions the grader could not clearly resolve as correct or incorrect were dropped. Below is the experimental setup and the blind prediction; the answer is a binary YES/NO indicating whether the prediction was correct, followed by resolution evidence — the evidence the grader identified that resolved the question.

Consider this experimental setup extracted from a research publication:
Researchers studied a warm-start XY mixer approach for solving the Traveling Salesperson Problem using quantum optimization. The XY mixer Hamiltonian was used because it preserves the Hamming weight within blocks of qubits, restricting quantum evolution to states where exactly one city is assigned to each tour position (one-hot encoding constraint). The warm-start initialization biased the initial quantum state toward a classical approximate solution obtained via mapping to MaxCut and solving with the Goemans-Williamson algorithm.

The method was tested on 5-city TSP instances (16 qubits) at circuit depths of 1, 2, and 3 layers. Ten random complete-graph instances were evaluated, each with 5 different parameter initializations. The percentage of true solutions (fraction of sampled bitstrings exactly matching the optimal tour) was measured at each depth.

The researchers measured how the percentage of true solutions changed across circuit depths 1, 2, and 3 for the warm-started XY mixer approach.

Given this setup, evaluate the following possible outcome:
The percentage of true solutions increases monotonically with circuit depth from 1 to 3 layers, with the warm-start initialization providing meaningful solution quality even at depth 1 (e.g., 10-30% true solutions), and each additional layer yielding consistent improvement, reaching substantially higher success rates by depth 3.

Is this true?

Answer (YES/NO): NO